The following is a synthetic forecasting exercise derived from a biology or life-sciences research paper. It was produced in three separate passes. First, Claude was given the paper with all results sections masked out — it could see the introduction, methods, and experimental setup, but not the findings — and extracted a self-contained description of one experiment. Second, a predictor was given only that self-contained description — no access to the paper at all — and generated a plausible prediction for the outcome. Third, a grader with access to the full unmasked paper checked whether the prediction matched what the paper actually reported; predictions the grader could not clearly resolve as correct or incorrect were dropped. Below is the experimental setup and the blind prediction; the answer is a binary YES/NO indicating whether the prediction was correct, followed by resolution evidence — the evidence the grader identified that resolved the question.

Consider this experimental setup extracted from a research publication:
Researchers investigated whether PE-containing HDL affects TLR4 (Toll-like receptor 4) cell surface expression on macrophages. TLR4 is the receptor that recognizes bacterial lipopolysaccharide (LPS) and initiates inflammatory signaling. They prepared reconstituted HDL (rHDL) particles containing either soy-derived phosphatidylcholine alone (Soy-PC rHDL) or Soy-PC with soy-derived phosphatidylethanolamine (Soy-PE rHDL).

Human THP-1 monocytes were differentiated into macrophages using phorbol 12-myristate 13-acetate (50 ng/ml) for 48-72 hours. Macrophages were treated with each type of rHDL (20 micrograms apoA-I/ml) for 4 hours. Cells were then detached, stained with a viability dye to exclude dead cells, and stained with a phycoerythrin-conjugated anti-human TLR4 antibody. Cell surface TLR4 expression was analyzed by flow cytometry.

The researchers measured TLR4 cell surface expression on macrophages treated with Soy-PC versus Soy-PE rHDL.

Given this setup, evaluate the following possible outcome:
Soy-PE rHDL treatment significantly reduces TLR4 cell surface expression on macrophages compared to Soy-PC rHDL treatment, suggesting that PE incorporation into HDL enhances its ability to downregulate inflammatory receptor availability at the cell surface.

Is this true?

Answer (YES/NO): NO